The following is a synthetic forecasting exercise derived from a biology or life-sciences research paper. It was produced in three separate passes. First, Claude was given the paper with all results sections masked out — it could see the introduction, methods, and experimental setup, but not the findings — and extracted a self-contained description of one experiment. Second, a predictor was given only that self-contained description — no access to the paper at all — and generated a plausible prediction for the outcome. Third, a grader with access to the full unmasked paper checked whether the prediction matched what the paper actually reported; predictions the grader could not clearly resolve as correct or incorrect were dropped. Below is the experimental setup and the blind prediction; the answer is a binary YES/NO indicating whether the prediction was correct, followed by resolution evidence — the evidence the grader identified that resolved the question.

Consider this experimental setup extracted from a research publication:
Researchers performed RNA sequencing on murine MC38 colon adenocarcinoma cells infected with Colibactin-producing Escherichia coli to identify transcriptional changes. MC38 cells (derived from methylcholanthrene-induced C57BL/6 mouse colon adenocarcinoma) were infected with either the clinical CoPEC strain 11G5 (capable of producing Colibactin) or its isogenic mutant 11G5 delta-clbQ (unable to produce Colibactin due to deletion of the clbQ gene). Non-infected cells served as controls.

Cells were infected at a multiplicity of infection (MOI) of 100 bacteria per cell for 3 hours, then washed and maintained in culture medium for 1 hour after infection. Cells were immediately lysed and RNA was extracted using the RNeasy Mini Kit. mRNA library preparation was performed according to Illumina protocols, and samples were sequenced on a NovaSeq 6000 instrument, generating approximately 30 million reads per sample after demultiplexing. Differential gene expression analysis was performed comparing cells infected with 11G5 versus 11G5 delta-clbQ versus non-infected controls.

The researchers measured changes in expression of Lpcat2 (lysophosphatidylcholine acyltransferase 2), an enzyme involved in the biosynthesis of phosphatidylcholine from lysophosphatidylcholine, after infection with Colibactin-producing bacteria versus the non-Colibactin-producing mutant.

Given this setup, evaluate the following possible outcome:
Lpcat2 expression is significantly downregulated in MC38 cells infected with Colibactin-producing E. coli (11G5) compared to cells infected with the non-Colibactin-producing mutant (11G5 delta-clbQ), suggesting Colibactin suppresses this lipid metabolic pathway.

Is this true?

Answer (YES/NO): NO